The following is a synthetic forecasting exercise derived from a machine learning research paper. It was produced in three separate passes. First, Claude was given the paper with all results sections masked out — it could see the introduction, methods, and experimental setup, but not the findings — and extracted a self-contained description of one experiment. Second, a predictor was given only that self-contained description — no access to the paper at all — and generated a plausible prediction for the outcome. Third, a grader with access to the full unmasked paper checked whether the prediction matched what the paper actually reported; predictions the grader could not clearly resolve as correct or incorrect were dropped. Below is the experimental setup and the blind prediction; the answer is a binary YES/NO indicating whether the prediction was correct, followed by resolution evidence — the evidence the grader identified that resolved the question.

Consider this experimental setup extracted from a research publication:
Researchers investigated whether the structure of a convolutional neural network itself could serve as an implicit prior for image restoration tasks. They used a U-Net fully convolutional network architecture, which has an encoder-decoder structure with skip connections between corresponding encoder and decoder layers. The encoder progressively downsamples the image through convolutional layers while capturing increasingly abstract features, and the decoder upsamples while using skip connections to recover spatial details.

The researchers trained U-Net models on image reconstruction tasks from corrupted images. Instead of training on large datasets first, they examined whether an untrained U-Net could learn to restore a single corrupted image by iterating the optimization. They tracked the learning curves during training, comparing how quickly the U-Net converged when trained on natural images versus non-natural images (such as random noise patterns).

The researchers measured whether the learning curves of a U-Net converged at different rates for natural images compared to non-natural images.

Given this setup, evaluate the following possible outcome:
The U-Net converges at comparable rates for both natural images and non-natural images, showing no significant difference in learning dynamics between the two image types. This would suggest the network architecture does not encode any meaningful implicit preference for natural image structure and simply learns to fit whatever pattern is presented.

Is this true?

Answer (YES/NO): NO